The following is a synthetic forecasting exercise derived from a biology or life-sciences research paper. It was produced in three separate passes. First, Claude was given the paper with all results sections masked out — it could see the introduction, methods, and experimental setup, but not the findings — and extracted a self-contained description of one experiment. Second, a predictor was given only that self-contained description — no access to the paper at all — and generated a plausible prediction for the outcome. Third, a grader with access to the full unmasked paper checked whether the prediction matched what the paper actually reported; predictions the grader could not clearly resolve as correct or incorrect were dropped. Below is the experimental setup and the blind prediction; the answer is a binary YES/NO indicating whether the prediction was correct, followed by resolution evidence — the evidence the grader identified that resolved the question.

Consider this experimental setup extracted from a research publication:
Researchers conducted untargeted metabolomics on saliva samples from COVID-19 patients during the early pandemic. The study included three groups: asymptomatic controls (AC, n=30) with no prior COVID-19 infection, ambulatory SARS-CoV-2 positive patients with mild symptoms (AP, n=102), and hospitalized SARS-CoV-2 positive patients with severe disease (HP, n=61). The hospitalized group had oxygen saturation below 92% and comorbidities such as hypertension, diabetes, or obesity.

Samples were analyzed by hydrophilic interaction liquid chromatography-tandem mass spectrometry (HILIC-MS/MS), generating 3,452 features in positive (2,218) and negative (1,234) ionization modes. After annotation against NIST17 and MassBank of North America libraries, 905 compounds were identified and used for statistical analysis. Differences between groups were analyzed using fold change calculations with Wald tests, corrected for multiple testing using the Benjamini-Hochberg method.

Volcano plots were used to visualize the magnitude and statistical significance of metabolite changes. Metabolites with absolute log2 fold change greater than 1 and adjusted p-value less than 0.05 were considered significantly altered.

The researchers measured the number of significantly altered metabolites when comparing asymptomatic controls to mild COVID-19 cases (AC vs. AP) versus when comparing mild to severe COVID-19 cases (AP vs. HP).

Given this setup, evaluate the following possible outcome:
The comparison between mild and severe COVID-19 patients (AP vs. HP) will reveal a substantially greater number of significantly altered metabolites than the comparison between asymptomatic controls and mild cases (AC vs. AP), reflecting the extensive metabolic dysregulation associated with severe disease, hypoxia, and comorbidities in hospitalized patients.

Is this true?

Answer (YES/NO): NO